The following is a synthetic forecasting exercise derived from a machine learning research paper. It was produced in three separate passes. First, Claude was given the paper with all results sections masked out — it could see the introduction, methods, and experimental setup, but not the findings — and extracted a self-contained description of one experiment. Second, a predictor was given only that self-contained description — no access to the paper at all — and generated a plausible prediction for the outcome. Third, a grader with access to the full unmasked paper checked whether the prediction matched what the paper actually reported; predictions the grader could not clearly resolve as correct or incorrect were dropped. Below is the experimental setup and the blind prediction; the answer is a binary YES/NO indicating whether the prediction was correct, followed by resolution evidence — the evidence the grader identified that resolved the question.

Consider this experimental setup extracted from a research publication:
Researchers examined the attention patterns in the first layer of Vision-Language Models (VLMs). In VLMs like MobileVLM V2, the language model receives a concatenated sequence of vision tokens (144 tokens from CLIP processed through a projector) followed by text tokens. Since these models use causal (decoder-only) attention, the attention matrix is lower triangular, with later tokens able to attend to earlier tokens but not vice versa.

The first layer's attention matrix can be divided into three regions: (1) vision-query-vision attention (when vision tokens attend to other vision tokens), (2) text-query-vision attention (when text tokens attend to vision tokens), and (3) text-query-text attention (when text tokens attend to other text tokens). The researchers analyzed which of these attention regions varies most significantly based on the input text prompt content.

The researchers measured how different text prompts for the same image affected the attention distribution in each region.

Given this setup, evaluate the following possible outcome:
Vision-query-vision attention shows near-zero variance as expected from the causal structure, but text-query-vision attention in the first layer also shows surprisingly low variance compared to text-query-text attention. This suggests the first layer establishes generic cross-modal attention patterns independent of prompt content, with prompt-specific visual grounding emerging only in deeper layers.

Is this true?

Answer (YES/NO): NO